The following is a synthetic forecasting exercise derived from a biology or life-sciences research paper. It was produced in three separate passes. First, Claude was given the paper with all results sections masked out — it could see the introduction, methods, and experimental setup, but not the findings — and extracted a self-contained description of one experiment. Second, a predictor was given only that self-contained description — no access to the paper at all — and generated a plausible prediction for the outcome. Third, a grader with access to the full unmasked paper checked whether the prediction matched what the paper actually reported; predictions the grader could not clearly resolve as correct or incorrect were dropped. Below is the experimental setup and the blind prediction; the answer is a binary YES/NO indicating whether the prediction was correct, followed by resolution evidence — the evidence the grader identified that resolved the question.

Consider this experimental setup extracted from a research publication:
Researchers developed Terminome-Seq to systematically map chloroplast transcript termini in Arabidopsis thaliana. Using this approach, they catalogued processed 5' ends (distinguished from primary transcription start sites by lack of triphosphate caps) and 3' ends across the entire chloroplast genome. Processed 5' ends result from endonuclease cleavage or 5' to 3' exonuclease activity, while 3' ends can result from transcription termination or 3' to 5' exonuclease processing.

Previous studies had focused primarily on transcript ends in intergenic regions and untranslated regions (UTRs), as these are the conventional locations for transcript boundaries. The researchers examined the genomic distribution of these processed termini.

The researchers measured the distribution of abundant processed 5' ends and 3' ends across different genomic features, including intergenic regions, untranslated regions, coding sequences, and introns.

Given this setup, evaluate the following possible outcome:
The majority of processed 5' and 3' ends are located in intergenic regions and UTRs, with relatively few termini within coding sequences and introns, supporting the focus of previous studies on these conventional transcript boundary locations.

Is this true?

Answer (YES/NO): NO